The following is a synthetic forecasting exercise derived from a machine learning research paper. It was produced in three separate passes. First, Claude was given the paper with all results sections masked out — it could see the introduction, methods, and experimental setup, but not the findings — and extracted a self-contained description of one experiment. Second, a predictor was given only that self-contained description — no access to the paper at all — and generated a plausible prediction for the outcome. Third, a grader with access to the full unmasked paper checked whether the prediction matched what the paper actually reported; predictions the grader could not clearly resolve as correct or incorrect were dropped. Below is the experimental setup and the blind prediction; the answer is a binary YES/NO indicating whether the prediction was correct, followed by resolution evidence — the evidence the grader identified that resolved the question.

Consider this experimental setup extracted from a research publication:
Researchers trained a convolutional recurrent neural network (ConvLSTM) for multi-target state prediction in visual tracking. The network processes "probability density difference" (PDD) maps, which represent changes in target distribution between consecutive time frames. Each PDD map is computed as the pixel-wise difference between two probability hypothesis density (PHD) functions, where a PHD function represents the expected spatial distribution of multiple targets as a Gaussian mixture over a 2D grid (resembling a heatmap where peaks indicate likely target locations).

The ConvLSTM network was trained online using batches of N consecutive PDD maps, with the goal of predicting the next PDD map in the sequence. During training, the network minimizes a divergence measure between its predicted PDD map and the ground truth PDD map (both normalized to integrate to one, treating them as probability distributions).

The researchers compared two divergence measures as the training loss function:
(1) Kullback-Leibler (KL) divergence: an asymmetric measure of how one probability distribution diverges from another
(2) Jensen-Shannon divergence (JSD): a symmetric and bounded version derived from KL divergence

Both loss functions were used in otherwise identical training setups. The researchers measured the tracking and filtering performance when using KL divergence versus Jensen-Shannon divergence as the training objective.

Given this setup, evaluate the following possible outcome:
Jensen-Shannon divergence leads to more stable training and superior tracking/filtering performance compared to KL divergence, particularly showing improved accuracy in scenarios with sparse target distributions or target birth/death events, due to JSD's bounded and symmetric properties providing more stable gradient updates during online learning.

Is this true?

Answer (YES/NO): NO